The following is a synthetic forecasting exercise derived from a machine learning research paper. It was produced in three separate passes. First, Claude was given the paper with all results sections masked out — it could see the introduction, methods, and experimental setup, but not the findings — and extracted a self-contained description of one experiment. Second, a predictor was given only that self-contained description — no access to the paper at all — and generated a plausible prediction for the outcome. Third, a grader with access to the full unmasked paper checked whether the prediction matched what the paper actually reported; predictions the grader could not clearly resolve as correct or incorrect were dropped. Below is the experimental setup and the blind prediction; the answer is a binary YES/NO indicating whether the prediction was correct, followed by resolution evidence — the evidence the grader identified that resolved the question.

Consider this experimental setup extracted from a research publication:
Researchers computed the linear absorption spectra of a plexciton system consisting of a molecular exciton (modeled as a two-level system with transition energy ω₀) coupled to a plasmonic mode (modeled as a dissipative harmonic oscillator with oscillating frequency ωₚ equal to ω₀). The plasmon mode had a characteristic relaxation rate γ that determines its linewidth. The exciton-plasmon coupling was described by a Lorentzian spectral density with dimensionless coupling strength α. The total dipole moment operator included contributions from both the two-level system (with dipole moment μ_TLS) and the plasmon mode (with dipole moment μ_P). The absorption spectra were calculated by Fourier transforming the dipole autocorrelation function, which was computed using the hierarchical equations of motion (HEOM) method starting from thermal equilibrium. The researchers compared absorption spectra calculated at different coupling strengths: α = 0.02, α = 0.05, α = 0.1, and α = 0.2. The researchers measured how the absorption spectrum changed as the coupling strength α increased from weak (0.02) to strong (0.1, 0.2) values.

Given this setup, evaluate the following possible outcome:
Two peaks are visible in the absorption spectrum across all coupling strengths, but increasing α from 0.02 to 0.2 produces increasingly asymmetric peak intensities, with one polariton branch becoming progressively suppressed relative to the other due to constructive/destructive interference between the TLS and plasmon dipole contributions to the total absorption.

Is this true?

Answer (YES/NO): NO